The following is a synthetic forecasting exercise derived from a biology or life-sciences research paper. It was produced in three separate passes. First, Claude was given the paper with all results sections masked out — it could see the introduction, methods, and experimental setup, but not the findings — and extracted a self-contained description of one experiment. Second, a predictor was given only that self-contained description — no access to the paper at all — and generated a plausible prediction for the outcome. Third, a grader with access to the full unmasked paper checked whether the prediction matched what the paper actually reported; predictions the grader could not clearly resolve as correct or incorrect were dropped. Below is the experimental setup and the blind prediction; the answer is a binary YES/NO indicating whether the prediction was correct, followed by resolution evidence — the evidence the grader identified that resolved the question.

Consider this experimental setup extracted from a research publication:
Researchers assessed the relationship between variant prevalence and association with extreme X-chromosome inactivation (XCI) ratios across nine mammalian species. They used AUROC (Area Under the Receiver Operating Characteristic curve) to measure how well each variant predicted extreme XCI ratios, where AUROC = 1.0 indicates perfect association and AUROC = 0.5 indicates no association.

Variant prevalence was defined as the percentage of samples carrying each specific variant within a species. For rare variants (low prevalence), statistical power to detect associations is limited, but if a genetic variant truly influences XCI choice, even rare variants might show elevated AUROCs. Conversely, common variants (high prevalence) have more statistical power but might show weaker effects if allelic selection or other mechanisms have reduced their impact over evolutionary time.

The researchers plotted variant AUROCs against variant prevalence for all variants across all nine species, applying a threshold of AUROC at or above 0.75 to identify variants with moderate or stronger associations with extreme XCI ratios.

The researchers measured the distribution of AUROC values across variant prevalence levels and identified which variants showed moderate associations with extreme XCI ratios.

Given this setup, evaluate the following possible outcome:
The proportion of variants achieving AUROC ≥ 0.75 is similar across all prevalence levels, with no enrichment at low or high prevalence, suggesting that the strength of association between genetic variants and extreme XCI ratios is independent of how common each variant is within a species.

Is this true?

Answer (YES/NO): NO